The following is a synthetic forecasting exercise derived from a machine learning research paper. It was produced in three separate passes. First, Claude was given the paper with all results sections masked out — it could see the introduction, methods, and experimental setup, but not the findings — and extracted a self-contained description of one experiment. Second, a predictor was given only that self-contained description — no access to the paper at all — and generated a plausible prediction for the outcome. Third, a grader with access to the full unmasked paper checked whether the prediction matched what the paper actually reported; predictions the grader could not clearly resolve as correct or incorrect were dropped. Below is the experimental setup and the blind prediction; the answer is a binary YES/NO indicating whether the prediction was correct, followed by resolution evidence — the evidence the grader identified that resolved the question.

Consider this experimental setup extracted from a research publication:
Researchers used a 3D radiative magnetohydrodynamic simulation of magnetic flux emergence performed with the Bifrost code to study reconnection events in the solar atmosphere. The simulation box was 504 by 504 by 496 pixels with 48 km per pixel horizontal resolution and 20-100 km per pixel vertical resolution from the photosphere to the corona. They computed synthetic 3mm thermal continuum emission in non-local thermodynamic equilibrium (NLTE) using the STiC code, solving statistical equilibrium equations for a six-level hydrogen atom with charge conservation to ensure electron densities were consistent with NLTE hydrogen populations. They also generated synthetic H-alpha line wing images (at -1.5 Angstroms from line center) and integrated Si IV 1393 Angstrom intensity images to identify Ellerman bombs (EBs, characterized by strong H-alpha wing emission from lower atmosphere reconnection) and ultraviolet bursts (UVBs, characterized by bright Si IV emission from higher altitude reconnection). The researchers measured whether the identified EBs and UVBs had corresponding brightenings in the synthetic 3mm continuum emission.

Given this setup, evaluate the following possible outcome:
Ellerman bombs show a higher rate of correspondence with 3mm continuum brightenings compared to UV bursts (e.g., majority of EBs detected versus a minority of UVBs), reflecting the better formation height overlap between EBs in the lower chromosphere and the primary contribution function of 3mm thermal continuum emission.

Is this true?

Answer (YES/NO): NO